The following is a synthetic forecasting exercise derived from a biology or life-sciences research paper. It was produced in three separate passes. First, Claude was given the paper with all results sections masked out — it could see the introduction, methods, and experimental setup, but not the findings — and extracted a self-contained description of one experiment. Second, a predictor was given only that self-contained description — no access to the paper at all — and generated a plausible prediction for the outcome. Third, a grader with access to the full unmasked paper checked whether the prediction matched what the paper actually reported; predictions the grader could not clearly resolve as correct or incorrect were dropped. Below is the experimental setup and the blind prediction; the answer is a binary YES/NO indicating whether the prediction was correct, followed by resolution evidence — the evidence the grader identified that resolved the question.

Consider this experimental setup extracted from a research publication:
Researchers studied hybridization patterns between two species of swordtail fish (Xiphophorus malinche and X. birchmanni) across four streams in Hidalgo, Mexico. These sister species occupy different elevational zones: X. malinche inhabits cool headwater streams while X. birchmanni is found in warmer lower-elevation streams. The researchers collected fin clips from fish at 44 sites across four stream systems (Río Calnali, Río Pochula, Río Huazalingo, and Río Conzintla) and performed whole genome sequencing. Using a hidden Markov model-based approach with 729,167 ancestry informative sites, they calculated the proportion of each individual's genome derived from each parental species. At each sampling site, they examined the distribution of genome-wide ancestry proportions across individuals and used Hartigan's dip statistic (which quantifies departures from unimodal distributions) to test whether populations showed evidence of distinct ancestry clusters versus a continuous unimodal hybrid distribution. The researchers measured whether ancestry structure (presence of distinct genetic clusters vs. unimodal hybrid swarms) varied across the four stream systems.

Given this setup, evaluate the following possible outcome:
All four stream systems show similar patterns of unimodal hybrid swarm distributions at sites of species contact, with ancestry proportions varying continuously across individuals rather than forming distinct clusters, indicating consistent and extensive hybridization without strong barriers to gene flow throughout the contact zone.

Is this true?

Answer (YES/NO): NO